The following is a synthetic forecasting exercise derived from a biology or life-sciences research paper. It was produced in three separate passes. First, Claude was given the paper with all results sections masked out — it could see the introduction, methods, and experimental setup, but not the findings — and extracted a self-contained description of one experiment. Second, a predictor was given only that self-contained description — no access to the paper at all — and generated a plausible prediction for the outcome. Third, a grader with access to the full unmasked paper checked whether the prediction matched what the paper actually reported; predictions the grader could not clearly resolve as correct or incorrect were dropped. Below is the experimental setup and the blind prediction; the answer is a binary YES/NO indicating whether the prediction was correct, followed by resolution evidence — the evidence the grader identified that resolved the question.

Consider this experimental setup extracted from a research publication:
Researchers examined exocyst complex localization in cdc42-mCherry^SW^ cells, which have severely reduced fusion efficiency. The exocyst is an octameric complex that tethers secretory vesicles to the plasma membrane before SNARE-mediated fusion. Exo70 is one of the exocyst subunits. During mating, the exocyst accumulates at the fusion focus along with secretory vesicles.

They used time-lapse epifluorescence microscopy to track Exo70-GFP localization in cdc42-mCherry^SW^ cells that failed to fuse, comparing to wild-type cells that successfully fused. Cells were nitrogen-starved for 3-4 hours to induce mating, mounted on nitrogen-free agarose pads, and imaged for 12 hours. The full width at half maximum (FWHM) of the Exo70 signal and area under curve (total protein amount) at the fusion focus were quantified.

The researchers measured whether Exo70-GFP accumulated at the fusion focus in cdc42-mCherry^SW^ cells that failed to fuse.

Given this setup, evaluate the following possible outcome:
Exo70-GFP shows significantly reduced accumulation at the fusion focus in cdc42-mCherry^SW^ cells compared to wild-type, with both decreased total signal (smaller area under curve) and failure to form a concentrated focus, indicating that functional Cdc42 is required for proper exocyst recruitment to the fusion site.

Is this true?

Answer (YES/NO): NO